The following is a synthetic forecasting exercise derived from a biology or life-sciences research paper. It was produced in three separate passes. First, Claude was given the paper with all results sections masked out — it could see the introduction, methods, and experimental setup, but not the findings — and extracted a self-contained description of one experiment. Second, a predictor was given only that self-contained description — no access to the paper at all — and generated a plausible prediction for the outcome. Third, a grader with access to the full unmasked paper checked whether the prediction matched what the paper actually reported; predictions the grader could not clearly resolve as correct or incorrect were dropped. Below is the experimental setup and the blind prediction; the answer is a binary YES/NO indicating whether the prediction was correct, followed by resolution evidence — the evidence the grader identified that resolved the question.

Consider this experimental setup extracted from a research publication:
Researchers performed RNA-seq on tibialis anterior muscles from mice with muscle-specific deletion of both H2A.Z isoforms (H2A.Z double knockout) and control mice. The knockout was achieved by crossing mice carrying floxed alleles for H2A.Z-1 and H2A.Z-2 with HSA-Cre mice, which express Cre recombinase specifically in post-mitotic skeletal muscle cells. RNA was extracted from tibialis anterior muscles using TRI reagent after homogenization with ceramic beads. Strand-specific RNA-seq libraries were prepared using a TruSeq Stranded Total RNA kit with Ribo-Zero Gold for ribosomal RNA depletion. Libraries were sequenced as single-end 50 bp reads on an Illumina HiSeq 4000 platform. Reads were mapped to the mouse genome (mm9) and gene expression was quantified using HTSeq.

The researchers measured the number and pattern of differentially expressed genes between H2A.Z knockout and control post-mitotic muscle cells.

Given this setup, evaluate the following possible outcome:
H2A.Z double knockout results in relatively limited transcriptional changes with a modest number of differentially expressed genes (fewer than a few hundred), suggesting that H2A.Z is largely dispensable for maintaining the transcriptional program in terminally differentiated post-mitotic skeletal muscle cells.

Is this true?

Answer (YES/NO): YES